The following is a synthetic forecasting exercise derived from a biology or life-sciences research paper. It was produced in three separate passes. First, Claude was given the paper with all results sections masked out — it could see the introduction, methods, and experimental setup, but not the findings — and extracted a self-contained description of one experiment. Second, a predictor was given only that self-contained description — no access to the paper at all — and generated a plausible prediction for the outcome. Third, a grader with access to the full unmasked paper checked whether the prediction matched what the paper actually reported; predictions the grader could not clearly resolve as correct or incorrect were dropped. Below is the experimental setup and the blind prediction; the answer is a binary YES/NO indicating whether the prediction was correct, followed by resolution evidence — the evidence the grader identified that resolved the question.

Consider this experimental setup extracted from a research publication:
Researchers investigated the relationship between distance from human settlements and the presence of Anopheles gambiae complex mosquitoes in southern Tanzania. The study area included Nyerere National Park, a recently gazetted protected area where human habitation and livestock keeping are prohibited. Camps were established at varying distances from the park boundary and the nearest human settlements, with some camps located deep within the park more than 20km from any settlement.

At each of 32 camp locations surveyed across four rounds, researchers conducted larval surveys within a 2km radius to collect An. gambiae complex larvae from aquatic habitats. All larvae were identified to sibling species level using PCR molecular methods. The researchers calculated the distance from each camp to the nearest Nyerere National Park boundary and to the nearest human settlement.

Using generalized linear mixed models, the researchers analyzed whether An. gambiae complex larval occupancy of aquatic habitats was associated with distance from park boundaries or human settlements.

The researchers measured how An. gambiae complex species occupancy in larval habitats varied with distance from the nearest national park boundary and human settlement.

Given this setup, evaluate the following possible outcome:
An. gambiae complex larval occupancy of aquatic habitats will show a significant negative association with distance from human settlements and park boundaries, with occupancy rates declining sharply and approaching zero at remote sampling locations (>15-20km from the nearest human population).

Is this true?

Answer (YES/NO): NO